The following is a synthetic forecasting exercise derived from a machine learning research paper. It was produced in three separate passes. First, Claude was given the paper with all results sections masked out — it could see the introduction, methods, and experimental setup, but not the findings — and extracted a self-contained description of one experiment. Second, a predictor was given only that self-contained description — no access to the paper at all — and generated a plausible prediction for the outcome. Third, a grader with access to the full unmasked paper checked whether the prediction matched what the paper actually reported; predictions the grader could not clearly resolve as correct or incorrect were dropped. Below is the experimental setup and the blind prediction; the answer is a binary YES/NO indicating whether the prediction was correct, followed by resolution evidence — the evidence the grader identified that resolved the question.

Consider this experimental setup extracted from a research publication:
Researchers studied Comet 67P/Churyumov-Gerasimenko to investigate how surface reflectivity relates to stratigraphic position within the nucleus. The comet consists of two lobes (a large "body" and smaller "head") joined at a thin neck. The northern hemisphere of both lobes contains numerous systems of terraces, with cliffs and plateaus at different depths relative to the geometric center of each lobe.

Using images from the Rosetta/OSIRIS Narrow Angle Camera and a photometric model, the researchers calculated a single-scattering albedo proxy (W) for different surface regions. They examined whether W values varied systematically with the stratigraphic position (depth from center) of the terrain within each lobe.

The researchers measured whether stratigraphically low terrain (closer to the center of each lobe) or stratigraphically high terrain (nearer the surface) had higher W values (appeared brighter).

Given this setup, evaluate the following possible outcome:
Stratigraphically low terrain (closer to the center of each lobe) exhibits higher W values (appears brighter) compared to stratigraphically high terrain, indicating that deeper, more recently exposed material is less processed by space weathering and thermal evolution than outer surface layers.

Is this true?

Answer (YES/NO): YES